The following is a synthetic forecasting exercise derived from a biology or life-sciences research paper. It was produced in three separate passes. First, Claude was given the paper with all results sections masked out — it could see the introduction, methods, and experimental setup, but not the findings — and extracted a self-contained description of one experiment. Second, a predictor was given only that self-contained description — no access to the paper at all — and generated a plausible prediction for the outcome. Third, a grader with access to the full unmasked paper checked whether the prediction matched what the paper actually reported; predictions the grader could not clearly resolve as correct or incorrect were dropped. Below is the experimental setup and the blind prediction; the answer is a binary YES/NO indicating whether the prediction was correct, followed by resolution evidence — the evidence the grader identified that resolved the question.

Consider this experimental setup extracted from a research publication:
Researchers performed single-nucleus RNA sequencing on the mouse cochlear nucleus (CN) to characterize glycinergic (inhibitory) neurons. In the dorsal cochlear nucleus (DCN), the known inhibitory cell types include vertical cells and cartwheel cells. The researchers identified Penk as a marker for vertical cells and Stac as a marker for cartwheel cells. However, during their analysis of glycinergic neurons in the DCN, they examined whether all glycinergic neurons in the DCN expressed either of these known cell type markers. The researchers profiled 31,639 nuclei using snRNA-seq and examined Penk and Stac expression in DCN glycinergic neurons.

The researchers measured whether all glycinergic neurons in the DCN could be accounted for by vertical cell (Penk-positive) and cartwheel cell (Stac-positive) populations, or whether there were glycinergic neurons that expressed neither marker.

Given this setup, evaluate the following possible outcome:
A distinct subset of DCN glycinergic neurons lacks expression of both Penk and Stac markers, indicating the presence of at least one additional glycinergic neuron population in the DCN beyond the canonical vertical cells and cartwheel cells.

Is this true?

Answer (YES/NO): YES